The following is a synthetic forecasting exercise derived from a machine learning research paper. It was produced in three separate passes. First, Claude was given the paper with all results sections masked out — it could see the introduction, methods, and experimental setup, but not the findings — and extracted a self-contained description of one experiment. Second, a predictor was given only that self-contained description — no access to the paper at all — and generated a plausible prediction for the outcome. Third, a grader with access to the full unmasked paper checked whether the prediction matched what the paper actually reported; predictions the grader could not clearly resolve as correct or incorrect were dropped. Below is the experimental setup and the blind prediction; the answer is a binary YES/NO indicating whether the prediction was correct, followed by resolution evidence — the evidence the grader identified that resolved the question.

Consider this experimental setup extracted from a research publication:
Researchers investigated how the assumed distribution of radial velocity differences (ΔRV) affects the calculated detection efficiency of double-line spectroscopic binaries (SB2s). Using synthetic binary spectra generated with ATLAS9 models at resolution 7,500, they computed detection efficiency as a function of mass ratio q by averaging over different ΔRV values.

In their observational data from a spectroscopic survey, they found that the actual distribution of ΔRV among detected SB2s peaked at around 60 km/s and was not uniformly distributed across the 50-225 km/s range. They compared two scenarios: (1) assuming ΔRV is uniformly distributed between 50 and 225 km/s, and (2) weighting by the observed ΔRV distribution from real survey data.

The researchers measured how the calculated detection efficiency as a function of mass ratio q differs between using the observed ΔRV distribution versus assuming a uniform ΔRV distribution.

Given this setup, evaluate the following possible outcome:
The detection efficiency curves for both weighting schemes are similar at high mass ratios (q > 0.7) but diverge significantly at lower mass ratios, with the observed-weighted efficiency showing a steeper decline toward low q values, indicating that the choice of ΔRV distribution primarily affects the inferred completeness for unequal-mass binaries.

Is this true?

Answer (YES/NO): NO